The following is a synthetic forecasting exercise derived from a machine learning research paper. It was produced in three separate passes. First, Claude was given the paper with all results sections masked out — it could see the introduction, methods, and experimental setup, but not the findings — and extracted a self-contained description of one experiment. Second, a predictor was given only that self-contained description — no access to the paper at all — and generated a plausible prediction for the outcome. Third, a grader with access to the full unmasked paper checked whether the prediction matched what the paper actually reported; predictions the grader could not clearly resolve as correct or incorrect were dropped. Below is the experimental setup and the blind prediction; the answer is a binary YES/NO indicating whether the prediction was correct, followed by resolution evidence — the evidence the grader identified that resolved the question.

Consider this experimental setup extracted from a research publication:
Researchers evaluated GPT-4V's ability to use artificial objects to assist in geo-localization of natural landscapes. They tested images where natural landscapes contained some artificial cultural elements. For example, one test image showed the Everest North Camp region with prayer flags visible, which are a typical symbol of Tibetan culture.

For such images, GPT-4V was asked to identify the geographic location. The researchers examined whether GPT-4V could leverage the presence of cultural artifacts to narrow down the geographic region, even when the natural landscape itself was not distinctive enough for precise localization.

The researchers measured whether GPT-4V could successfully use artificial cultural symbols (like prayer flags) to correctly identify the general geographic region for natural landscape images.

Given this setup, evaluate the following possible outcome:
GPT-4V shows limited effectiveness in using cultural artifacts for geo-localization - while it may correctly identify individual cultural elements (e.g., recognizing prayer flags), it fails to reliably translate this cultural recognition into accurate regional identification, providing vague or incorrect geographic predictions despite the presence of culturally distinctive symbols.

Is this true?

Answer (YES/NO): NO